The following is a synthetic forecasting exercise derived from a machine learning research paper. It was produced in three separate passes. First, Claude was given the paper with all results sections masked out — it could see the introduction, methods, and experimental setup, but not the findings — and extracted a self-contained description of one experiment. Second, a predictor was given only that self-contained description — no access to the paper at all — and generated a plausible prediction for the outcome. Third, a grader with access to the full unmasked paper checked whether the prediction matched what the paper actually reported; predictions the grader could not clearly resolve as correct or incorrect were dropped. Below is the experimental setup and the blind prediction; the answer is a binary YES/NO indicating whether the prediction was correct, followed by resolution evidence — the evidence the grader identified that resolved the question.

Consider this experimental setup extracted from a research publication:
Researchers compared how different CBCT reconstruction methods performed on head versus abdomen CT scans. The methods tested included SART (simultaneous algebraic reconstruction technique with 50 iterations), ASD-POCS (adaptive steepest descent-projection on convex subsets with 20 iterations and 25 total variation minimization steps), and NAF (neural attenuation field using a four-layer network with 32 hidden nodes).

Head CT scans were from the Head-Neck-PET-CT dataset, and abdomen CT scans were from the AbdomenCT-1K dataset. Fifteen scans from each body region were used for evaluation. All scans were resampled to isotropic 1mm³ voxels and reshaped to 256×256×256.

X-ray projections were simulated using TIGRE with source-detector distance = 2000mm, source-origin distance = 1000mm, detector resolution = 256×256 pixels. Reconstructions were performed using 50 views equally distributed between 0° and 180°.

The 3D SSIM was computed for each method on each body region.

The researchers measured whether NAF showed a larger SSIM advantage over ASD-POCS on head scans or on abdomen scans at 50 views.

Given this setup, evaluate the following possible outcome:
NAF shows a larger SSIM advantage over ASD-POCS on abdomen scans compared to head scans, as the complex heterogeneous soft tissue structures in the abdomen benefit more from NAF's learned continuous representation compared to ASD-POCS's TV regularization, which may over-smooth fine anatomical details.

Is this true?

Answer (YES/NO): NO